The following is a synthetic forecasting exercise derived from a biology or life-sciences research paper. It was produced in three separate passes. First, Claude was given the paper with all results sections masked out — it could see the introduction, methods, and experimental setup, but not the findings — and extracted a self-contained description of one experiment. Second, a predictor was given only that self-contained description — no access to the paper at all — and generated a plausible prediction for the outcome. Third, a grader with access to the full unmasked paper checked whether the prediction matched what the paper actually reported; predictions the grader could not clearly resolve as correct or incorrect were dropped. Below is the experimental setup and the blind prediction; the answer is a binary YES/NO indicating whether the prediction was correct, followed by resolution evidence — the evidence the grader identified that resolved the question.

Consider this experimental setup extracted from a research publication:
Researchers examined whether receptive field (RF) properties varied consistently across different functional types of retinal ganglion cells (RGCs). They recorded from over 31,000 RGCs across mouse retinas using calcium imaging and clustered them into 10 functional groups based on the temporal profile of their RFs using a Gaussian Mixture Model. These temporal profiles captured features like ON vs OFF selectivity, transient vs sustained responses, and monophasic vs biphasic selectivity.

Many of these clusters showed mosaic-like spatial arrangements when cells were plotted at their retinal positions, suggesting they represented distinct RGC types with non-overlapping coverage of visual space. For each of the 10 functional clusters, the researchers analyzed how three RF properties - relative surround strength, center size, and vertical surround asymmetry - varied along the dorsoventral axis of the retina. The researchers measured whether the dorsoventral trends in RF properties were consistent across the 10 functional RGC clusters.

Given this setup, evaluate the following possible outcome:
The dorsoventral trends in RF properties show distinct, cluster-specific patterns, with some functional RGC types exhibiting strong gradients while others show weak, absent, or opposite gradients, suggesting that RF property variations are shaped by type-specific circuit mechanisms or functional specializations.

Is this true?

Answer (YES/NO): NO